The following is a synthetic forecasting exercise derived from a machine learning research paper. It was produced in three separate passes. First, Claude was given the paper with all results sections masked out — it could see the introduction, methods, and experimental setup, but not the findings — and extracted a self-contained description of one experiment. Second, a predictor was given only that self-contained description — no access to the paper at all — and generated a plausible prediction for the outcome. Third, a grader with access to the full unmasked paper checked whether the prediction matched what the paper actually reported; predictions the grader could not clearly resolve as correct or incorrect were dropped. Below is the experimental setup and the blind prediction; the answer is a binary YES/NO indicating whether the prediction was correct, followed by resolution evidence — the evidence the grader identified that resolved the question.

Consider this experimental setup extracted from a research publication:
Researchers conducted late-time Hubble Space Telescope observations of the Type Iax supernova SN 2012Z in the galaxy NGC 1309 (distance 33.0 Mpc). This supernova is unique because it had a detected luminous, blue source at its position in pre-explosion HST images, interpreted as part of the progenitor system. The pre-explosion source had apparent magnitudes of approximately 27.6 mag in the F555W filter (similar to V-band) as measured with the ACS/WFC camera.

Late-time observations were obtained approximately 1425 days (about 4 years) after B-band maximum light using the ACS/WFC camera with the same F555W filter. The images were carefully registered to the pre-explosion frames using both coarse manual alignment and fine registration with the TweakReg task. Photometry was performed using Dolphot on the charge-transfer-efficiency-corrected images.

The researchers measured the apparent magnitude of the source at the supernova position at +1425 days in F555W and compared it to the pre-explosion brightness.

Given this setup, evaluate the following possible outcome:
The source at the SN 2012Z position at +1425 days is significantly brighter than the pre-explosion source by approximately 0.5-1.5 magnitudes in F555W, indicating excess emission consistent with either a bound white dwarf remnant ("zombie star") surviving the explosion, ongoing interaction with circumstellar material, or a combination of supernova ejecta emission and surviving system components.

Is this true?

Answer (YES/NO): YES